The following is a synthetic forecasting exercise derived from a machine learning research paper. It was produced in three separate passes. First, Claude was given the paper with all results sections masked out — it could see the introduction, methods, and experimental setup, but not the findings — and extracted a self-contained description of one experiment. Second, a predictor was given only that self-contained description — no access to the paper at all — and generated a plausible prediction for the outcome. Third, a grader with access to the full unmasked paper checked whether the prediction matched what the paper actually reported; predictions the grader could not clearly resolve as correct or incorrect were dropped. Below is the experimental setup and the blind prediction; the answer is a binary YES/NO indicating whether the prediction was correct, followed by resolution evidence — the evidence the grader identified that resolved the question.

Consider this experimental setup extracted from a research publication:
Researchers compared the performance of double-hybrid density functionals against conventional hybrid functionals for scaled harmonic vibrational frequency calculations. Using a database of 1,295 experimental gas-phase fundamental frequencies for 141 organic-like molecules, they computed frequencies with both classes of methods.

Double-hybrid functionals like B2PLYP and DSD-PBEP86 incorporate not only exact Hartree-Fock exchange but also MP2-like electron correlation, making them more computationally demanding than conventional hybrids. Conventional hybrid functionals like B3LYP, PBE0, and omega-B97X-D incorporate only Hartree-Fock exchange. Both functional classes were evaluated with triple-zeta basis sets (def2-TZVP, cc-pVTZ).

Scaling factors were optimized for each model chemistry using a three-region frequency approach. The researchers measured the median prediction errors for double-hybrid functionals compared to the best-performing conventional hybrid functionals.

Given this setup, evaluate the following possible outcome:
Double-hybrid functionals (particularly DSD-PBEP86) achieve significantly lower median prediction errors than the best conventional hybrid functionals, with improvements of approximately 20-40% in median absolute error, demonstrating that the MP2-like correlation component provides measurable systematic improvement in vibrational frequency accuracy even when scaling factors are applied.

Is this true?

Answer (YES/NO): YES